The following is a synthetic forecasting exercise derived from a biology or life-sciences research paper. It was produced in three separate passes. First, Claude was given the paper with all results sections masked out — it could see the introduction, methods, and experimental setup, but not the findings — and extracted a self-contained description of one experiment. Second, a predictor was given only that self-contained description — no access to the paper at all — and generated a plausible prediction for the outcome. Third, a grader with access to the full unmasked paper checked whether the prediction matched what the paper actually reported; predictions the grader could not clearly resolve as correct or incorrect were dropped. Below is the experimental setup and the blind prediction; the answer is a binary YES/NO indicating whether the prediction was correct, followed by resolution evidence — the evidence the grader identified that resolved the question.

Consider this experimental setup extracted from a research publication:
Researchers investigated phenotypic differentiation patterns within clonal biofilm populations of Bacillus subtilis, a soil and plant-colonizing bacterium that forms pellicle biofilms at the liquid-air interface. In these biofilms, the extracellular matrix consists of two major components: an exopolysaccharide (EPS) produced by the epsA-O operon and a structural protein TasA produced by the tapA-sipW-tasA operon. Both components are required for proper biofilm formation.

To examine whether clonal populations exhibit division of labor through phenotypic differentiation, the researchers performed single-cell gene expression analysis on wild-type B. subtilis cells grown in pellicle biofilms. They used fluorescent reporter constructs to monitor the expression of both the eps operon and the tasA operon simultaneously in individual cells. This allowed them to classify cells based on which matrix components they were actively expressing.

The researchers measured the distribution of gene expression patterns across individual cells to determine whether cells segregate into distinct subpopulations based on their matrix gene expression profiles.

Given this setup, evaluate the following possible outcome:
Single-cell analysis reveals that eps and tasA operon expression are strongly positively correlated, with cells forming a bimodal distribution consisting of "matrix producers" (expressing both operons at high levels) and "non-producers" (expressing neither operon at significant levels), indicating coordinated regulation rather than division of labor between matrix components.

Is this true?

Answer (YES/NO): NO